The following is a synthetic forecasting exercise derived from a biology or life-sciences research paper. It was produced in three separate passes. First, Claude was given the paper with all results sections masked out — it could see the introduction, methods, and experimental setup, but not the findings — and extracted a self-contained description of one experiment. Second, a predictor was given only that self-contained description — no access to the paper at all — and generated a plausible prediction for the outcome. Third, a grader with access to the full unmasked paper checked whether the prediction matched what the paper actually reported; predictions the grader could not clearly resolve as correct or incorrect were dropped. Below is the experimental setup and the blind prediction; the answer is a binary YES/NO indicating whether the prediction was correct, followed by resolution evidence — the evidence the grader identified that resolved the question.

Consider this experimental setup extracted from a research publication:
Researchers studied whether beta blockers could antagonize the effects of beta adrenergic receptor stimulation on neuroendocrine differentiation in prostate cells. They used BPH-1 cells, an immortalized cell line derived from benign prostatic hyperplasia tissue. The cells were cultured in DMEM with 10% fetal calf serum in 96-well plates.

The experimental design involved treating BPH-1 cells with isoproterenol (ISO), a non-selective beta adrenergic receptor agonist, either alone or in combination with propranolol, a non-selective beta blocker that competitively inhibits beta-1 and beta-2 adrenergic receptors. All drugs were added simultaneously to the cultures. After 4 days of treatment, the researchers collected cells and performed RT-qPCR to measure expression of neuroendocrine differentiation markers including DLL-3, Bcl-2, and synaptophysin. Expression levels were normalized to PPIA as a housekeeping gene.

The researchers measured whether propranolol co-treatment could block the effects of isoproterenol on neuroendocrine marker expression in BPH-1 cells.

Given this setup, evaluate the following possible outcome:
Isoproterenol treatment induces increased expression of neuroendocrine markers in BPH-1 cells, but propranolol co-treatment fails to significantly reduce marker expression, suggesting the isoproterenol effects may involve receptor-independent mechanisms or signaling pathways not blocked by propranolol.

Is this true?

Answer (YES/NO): NO